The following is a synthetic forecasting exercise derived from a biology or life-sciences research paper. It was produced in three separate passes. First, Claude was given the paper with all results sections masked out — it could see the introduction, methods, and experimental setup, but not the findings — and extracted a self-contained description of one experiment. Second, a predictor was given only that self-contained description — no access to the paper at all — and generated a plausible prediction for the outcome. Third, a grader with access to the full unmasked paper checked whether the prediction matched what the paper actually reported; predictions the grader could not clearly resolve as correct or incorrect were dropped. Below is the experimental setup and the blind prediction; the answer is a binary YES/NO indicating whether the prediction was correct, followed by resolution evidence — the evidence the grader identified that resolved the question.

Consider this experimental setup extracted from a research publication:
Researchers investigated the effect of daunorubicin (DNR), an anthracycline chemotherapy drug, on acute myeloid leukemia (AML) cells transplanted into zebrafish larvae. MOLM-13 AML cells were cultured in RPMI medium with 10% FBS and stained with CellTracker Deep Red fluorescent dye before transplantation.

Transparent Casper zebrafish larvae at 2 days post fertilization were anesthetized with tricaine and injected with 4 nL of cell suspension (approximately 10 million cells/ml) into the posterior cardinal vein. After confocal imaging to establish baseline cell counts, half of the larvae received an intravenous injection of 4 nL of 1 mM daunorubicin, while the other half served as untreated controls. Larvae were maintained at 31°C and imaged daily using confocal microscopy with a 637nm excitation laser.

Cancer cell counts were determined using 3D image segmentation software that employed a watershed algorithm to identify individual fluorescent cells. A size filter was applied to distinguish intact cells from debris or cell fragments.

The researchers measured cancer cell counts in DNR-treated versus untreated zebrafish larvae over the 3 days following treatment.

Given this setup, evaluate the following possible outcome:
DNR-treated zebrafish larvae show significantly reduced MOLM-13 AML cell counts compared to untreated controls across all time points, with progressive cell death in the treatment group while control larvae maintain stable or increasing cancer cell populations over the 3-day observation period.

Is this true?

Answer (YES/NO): NO